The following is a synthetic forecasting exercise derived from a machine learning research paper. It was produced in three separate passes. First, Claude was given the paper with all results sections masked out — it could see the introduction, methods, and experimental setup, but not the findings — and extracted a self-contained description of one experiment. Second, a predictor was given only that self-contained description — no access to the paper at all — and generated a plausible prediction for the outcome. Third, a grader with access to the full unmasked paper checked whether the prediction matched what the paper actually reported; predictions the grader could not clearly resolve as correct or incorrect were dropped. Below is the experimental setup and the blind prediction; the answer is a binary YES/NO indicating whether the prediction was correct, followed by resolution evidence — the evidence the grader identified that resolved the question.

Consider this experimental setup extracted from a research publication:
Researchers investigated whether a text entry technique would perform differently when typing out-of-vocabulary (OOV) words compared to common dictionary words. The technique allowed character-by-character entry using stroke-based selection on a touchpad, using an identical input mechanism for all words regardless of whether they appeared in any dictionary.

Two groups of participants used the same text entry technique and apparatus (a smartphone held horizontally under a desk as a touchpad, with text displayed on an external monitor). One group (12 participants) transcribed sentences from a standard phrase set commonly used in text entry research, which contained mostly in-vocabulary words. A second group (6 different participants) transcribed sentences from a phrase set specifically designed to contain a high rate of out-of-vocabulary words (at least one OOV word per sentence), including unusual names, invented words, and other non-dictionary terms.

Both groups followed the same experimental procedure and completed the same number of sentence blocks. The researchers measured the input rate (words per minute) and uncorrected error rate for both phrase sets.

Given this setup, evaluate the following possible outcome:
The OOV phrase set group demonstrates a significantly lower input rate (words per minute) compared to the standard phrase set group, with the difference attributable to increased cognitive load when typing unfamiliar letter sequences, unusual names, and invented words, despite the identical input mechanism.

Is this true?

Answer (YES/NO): NO